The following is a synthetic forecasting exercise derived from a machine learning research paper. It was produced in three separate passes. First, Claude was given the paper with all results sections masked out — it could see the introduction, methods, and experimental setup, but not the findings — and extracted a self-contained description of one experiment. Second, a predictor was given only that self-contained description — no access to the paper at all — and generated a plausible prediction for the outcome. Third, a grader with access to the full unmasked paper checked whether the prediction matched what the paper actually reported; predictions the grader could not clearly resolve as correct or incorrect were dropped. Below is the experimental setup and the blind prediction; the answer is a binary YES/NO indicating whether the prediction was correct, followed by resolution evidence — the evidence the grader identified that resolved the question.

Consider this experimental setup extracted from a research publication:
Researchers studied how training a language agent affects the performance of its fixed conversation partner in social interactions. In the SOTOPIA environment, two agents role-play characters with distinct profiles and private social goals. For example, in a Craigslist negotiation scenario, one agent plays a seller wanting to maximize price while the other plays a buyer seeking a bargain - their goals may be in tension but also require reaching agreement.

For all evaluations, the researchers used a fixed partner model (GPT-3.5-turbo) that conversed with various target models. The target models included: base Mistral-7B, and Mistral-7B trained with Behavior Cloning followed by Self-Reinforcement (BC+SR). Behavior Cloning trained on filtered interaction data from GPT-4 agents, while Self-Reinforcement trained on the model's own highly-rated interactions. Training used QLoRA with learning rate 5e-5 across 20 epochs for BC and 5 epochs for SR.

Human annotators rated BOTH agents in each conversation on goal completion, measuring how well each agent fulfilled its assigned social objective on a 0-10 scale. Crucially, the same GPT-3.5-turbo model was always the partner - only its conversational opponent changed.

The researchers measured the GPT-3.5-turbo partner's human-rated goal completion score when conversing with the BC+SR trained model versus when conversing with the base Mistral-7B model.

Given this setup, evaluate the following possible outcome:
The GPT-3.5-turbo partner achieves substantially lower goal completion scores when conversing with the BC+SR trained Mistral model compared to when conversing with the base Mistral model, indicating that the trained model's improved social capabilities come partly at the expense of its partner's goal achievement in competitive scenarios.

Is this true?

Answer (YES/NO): NO